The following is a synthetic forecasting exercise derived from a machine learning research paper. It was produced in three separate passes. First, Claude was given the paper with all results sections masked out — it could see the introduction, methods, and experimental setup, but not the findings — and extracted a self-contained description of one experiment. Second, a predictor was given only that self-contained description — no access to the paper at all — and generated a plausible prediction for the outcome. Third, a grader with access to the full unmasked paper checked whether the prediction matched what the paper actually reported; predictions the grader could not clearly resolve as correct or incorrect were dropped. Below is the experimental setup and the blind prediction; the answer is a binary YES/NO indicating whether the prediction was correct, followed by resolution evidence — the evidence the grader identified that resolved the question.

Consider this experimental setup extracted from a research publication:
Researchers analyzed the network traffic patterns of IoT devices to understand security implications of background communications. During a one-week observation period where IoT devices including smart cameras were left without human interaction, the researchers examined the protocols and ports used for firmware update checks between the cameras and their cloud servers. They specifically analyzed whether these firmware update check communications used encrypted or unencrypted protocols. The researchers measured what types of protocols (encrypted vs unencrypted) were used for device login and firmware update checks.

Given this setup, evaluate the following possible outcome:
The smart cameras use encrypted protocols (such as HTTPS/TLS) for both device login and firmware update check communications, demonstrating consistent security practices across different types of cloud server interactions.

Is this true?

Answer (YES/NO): NO